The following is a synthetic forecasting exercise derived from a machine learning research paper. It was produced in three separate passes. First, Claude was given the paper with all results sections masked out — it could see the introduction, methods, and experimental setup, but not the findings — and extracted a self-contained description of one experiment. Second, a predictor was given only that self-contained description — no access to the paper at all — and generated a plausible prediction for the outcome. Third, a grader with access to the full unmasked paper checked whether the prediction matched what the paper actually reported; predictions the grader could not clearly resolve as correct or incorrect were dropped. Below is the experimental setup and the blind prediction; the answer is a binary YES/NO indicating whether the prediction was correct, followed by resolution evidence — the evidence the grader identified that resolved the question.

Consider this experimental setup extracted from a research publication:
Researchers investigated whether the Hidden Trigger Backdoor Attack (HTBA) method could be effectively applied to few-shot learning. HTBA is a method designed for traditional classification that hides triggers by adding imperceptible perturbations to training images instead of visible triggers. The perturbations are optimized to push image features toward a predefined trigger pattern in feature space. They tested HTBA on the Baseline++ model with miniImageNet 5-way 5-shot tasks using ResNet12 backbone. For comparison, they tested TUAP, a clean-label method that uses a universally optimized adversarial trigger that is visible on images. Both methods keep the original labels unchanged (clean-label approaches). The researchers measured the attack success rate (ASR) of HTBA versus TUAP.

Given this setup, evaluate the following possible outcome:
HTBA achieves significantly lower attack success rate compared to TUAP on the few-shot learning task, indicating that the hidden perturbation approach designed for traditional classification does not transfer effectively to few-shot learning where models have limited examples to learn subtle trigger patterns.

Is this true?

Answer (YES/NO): YES